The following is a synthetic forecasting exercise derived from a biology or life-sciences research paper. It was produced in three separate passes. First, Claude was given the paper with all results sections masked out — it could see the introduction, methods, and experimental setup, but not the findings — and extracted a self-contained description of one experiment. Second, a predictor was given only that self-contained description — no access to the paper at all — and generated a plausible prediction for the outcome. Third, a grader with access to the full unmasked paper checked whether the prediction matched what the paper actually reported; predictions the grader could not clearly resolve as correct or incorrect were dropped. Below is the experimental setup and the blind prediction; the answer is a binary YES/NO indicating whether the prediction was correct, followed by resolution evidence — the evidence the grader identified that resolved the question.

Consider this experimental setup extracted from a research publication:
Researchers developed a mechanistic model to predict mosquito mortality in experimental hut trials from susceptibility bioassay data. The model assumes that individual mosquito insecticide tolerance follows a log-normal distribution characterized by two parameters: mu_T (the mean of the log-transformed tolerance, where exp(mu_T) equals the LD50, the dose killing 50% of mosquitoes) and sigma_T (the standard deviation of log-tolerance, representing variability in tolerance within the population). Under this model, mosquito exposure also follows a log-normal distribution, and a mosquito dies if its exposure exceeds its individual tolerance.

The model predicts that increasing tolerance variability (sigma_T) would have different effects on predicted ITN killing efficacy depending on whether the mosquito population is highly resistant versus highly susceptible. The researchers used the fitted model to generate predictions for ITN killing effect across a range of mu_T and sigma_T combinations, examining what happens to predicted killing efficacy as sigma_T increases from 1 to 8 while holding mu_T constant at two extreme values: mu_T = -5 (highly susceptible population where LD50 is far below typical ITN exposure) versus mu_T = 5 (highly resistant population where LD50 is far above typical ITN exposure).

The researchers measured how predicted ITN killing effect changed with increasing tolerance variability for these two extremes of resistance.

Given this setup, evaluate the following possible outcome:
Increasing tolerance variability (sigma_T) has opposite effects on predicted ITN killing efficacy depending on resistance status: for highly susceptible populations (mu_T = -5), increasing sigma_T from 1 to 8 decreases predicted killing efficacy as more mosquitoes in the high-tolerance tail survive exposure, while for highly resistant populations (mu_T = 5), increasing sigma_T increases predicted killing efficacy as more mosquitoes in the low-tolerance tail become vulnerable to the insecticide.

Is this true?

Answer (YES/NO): YES